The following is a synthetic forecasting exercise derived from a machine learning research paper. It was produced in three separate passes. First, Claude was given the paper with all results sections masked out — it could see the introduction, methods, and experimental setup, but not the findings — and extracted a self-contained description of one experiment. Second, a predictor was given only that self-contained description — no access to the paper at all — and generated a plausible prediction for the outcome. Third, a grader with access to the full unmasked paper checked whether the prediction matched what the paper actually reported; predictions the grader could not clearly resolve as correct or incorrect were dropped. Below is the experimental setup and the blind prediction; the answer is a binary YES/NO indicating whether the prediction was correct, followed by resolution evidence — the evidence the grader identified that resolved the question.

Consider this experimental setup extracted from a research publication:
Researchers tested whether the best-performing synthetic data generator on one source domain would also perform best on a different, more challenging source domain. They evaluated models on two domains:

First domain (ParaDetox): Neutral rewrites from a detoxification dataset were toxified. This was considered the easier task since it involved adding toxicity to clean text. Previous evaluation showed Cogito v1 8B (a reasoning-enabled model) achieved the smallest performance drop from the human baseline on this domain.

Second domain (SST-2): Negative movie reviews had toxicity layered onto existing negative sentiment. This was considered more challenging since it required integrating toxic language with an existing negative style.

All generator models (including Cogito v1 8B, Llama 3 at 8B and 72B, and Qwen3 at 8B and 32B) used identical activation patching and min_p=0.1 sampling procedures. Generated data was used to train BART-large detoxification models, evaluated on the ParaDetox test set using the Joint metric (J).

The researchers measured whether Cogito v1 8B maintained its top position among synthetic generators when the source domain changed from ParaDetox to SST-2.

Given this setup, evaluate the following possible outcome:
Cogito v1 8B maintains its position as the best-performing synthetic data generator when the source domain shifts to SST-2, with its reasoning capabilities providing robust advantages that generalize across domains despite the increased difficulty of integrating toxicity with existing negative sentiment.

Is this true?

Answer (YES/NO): NO